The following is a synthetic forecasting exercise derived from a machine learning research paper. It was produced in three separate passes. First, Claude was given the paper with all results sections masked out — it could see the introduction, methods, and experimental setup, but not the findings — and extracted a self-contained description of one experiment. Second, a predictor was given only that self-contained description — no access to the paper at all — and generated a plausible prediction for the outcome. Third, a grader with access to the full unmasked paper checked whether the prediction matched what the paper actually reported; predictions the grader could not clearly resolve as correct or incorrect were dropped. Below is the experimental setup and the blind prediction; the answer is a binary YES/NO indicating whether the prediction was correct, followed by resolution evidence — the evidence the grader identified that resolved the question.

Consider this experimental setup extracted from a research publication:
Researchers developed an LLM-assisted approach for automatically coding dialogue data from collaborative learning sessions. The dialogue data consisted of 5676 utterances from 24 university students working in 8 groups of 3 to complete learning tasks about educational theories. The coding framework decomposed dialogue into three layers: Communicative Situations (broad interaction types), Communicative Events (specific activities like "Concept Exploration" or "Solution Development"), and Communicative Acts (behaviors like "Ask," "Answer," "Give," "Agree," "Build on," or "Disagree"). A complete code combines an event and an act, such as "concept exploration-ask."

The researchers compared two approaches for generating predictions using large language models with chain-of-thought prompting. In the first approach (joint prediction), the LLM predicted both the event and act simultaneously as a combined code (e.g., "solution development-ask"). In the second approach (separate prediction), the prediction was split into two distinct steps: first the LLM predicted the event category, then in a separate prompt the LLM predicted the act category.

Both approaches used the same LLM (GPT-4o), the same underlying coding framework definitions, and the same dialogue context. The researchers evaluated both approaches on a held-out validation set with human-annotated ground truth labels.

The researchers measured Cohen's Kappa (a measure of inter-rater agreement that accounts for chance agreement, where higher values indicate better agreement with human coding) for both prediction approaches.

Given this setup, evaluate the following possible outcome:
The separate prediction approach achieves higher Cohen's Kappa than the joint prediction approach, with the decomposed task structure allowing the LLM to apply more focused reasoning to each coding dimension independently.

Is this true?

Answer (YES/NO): YES